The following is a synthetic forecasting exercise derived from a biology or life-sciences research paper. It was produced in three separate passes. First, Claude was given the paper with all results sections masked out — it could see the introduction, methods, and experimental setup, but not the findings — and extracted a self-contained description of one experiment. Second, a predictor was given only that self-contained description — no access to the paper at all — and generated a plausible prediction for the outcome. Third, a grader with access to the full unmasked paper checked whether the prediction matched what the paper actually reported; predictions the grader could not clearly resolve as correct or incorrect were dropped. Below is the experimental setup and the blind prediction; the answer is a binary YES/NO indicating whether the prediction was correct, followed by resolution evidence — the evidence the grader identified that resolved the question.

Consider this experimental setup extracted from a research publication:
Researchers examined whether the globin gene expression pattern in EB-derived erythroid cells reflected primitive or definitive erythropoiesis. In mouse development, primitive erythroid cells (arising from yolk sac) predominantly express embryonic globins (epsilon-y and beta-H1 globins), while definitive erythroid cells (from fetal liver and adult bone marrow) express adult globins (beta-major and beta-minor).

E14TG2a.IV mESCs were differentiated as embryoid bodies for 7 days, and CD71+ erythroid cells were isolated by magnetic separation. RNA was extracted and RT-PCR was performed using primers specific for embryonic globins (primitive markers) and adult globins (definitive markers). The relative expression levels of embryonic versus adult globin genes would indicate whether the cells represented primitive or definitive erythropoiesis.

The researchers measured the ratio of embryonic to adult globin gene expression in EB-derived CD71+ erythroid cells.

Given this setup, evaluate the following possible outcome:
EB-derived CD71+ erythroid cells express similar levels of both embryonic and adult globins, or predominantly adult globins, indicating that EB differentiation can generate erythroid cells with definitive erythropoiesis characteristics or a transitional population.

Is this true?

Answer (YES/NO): NO